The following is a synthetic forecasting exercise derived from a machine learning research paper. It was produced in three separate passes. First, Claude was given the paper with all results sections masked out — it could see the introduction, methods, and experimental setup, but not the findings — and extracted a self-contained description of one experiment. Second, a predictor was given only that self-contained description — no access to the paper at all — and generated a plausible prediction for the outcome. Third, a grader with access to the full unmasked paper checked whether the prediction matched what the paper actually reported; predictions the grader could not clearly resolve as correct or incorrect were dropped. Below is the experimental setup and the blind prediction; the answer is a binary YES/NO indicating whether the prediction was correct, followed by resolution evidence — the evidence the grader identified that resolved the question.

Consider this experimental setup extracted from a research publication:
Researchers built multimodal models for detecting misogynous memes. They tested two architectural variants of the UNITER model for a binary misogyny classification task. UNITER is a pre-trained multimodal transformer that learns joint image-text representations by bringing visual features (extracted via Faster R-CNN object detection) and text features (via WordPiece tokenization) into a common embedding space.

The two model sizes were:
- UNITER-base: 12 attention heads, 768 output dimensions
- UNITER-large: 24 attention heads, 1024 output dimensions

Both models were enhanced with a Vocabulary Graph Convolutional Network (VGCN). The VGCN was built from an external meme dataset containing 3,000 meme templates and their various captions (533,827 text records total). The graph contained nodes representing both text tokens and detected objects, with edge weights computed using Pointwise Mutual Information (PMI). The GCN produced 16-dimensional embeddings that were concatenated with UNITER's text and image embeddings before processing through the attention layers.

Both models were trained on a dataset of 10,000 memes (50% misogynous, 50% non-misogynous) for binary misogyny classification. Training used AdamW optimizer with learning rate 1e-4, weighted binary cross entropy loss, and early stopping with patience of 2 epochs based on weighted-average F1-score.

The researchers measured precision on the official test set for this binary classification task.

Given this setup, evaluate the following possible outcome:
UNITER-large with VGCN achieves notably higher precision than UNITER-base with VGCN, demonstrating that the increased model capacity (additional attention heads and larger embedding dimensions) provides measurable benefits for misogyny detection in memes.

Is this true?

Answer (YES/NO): NO